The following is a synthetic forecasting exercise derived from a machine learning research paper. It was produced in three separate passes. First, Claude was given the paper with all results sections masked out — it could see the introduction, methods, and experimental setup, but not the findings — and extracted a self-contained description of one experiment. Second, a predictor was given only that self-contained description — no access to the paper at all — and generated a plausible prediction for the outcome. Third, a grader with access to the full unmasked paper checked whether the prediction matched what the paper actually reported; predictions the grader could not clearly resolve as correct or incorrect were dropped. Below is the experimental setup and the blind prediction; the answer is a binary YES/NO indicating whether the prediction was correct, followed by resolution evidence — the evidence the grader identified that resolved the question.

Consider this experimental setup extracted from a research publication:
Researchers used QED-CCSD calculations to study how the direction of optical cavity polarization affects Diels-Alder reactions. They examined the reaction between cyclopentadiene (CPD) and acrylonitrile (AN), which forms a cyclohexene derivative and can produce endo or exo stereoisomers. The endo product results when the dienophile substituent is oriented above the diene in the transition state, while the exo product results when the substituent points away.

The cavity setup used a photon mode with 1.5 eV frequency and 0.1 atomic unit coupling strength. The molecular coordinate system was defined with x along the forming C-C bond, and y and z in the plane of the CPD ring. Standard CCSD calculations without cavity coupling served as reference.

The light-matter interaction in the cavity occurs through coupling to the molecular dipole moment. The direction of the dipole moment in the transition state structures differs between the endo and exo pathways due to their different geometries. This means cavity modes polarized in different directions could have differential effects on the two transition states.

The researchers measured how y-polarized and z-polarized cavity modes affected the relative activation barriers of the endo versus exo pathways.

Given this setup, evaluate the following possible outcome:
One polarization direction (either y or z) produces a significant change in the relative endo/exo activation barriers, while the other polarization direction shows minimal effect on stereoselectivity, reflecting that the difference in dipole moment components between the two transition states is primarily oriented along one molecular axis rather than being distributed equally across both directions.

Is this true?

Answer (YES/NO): NO